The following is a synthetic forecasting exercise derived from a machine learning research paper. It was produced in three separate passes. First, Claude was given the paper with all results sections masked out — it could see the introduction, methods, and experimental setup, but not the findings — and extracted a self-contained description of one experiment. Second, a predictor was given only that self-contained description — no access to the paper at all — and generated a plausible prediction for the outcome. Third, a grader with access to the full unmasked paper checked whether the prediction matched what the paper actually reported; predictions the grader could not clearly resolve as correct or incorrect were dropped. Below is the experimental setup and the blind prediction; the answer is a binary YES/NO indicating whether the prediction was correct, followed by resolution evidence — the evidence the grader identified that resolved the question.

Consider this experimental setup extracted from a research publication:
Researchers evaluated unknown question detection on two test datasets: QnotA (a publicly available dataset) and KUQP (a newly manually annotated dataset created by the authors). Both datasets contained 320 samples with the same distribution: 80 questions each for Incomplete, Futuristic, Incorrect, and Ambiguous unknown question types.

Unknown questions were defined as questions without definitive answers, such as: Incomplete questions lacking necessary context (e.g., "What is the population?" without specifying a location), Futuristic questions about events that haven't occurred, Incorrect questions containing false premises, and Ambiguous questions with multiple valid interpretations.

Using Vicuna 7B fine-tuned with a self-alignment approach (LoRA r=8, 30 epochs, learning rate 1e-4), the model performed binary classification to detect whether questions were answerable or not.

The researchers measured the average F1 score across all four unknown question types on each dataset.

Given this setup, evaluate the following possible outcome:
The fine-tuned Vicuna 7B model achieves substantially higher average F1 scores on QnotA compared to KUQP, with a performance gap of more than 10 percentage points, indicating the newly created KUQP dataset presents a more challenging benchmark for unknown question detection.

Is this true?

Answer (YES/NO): NO